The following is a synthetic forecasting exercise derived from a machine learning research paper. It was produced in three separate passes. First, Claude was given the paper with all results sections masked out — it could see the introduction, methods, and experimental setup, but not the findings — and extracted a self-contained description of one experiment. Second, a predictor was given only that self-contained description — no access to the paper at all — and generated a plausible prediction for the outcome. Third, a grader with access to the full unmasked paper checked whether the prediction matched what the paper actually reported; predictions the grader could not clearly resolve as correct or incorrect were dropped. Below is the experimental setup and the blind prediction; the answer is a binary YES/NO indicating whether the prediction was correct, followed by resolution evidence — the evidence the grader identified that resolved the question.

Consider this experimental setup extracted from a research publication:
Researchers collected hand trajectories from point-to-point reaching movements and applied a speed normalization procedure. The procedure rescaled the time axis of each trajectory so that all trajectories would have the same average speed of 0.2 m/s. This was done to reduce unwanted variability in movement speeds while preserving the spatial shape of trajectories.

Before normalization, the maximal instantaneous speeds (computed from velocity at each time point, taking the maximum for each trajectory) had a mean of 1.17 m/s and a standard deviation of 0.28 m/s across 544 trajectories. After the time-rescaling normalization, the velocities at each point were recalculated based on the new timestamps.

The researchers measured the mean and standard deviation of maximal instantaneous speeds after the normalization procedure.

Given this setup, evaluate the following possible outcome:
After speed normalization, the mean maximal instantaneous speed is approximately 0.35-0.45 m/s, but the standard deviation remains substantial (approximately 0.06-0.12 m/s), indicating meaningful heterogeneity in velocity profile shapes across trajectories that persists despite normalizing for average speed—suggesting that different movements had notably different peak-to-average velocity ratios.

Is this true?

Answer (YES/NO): YES